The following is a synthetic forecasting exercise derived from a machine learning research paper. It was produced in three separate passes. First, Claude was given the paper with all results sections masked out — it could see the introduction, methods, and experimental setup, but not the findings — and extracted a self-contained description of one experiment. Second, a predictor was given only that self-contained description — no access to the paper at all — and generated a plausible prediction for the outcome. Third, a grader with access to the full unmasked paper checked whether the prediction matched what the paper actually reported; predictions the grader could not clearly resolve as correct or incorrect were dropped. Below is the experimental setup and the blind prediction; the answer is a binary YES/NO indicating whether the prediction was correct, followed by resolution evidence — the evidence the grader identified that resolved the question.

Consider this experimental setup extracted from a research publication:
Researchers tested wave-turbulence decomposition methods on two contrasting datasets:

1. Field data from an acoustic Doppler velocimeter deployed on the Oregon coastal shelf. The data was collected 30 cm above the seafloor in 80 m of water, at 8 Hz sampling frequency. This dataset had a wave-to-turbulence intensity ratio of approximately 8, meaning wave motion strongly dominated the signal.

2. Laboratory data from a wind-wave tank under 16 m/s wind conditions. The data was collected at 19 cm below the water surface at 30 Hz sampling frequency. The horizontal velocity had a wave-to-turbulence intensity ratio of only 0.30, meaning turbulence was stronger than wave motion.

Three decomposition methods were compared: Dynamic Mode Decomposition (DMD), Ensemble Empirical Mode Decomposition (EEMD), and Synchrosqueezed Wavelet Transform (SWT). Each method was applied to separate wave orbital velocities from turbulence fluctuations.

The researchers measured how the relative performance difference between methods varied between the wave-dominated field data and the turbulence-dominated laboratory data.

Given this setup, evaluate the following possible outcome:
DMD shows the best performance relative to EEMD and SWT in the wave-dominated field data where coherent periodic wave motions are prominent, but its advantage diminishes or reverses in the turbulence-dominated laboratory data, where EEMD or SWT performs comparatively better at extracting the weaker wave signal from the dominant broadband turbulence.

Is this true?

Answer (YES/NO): NO